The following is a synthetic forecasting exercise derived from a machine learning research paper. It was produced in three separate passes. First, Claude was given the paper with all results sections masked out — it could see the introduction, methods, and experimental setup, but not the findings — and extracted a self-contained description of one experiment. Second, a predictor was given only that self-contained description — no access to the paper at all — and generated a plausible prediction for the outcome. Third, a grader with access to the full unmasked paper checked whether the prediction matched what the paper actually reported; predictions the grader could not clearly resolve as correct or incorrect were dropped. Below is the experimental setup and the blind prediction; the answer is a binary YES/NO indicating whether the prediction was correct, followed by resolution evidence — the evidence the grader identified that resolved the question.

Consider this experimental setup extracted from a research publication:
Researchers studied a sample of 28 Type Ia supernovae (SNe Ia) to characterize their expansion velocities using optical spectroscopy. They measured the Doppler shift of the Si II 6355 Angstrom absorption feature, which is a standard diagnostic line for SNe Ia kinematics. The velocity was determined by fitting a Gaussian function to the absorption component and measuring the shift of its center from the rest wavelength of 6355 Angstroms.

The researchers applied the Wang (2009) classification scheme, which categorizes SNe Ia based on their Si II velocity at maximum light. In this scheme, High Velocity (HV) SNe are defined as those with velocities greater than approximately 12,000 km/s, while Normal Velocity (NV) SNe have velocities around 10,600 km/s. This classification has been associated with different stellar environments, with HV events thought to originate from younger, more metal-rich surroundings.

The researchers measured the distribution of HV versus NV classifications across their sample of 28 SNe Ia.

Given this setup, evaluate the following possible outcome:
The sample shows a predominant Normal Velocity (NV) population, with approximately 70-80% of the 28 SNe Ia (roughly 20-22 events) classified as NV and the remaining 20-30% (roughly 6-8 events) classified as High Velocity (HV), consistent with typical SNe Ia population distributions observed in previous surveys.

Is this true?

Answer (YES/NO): YES